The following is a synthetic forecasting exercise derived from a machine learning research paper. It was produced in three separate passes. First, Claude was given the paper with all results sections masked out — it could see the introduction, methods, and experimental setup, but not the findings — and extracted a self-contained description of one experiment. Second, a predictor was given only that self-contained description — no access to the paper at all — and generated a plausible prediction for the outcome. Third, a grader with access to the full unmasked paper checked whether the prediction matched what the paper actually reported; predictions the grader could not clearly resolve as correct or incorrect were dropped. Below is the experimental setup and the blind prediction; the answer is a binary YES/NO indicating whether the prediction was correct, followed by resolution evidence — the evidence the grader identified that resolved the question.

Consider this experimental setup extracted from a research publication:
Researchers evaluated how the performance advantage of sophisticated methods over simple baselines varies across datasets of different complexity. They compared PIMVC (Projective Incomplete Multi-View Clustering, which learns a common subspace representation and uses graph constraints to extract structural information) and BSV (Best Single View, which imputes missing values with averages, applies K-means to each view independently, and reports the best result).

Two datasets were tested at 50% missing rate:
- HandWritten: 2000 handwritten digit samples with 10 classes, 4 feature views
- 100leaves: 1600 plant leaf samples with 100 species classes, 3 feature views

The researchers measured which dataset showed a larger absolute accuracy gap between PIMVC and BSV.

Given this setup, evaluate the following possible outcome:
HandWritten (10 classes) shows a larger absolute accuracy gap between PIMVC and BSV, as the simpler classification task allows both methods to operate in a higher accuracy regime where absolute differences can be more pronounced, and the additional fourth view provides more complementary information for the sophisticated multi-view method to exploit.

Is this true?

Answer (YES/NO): YES